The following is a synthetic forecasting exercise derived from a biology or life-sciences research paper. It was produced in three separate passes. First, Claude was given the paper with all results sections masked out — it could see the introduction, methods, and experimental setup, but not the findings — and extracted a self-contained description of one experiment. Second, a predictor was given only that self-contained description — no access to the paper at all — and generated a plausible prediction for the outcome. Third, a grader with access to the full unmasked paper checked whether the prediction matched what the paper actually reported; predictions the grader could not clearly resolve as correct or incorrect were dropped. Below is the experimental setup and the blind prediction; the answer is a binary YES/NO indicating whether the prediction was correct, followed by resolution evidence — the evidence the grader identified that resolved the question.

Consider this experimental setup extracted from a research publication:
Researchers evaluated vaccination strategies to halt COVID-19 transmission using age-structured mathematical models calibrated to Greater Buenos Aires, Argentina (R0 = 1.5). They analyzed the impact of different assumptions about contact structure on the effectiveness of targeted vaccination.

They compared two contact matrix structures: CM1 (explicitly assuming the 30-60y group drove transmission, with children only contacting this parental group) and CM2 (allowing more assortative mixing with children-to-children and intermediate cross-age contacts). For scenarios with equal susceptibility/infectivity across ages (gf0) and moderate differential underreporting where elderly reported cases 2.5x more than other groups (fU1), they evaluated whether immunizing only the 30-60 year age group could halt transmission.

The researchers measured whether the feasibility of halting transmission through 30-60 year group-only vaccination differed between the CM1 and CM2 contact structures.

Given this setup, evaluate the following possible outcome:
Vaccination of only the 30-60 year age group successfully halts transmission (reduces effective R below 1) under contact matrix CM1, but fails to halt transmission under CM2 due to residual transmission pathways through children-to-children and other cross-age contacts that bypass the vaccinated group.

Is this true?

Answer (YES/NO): NO